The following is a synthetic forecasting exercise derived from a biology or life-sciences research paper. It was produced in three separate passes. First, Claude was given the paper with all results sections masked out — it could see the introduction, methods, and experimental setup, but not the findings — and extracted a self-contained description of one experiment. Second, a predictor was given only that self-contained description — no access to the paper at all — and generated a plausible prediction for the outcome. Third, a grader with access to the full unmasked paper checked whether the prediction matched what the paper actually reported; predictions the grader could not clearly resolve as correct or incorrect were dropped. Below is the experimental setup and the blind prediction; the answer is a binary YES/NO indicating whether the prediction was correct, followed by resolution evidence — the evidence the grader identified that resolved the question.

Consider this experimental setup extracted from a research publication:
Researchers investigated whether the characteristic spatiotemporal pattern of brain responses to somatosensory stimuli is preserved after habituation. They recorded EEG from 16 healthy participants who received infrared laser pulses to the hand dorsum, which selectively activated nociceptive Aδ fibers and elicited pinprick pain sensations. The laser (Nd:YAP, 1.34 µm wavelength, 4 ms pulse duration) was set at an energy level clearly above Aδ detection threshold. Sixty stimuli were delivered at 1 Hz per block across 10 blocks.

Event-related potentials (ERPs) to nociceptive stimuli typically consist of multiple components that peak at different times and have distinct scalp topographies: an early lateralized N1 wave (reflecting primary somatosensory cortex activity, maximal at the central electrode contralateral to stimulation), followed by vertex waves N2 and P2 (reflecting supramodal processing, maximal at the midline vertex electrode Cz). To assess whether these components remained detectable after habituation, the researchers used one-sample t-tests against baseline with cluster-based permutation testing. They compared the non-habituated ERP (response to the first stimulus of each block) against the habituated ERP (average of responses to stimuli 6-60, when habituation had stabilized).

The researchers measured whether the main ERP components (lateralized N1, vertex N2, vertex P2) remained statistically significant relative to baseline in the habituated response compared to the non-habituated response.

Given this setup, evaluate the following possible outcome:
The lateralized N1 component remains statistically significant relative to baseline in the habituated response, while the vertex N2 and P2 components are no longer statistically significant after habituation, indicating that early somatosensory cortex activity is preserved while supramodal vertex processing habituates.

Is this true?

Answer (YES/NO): NO